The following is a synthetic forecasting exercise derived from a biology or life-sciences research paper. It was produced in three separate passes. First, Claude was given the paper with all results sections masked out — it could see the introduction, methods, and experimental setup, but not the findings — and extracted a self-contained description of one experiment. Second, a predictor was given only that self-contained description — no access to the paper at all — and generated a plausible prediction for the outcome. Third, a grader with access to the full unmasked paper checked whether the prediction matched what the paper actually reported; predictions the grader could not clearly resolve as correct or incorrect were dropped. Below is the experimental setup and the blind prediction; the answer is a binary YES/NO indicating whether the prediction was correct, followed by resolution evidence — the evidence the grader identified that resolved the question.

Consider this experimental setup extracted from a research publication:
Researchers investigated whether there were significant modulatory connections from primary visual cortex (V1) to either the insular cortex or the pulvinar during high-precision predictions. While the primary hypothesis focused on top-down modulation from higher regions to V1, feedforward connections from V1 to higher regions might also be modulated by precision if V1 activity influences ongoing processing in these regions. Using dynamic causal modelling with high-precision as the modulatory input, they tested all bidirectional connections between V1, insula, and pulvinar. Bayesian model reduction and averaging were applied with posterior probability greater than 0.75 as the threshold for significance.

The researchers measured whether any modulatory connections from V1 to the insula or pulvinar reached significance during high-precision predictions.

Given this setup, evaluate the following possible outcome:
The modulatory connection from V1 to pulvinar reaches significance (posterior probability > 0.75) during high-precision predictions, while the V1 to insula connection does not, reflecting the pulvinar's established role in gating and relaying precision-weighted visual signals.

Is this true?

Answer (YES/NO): NO